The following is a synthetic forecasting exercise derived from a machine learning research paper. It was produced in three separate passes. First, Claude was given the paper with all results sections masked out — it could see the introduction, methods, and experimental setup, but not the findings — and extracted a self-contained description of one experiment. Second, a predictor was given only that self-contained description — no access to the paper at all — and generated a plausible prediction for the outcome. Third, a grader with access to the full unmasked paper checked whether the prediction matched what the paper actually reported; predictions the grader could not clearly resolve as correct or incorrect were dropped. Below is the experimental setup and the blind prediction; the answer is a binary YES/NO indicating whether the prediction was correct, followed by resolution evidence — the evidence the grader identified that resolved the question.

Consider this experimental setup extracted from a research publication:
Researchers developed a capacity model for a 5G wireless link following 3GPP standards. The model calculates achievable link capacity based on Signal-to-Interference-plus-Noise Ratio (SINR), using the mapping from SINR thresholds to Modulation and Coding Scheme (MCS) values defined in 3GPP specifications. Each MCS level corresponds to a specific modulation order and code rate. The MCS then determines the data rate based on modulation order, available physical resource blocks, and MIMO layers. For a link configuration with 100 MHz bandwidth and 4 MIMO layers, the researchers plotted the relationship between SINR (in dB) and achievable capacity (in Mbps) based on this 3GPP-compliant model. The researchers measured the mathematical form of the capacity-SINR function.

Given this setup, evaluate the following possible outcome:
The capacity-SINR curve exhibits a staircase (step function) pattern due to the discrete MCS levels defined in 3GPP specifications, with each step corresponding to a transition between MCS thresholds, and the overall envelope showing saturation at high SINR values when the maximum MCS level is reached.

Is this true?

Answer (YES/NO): YES